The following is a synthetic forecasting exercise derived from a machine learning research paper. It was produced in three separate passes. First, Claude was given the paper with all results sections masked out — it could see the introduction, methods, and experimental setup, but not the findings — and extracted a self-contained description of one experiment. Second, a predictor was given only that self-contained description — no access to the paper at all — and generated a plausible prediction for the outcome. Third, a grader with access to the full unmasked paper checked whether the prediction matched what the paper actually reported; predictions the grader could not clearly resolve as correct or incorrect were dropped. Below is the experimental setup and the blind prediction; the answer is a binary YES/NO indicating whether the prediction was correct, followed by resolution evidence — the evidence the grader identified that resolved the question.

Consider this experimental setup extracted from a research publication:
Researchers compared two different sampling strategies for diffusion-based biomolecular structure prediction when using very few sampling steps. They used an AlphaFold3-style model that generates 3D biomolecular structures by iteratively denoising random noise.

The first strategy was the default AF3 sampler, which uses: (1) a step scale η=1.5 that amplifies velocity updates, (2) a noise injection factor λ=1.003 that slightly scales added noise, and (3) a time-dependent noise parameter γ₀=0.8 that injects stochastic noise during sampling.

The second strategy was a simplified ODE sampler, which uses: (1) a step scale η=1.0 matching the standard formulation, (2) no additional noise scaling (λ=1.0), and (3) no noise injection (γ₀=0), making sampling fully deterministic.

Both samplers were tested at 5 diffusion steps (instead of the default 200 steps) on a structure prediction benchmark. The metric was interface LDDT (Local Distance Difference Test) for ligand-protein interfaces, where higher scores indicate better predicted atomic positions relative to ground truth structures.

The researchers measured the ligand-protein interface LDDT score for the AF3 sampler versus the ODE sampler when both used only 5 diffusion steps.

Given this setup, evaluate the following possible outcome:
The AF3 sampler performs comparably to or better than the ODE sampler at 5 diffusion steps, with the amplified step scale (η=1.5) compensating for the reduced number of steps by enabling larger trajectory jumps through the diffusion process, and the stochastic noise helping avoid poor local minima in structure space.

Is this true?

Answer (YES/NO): NO